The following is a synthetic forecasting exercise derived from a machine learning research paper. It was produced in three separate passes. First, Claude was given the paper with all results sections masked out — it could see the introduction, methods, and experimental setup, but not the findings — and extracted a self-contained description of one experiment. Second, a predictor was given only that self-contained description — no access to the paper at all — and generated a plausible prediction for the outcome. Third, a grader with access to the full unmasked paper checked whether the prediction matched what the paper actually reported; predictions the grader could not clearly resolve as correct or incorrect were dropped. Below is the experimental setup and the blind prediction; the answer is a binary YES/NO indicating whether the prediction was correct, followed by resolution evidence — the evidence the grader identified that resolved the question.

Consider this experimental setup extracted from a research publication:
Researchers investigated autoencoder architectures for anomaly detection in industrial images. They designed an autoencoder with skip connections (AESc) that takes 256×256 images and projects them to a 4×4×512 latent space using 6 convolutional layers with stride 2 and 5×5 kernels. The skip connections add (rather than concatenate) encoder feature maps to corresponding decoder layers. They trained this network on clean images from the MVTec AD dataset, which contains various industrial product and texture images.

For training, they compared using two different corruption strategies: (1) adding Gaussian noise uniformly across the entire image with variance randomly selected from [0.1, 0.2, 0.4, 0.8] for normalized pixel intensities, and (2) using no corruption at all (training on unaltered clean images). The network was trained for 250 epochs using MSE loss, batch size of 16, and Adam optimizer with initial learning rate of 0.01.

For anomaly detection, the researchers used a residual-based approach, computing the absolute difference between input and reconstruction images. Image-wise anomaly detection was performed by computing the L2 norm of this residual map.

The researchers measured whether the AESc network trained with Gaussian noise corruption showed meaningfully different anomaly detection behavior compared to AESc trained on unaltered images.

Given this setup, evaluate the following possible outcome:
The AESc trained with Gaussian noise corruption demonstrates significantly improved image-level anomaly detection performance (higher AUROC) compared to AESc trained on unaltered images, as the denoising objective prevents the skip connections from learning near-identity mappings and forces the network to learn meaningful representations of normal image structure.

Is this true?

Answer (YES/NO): NO